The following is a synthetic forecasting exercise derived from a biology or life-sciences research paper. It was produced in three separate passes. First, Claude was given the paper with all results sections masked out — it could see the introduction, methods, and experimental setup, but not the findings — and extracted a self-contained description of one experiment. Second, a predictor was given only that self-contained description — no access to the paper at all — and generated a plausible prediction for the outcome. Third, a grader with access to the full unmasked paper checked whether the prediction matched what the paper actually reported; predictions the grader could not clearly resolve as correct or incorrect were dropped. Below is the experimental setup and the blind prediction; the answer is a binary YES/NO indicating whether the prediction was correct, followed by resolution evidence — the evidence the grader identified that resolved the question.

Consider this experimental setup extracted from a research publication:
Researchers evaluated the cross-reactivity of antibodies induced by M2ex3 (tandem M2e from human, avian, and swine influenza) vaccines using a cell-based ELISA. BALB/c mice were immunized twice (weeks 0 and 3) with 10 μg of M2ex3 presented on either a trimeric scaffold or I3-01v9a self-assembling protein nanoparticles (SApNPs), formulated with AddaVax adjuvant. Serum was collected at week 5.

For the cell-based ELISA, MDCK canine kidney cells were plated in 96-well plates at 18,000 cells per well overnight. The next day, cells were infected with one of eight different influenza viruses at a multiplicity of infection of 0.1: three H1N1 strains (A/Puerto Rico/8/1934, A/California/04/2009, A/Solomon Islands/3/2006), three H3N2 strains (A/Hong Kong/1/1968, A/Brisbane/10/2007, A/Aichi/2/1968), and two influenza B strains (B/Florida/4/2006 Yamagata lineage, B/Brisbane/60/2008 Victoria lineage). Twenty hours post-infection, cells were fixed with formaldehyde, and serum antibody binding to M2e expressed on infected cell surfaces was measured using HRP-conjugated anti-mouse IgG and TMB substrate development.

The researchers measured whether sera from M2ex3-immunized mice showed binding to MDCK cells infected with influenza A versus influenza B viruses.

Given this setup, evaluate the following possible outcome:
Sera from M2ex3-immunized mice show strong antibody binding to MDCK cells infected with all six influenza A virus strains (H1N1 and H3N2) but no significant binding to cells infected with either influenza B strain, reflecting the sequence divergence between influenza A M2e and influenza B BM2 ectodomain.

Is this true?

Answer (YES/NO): YES